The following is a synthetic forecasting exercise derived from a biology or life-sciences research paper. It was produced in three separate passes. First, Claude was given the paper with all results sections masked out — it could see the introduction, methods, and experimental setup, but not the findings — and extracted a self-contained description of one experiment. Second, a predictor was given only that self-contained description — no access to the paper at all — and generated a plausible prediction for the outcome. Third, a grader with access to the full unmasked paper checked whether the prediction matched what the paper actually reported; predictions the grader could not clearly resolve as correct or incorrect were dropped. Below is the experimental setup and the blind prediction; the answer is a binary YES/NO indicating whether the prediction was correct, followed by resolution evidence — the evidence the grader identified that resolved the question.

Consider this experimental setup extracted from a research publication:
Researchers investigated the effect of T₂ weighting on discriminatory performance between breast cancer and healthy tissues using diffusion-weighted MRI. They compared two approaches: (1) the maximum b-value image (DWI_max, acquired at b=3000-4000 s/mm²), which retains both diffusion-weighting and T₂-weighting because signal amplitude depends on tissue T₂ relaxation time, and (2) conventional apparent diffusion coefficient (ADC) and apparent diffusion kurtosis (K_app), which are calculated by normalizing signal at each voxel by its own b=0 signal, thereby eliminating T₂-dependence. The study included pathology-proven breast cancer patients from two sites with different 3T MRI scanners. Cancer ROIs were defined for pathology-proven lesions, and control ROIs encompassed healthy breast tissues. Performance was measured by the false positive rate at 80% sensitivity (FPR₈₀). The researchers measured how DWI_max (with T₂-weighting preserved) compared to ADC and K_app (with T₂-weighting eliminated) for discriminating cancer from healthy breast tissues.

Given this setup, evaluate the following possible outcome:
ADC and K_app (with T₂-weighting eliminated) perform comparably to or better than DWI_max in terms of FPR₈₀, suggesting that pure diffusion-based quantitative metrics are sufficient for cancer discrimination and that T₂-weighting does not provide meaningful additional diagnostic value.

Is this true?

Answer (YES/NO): NO